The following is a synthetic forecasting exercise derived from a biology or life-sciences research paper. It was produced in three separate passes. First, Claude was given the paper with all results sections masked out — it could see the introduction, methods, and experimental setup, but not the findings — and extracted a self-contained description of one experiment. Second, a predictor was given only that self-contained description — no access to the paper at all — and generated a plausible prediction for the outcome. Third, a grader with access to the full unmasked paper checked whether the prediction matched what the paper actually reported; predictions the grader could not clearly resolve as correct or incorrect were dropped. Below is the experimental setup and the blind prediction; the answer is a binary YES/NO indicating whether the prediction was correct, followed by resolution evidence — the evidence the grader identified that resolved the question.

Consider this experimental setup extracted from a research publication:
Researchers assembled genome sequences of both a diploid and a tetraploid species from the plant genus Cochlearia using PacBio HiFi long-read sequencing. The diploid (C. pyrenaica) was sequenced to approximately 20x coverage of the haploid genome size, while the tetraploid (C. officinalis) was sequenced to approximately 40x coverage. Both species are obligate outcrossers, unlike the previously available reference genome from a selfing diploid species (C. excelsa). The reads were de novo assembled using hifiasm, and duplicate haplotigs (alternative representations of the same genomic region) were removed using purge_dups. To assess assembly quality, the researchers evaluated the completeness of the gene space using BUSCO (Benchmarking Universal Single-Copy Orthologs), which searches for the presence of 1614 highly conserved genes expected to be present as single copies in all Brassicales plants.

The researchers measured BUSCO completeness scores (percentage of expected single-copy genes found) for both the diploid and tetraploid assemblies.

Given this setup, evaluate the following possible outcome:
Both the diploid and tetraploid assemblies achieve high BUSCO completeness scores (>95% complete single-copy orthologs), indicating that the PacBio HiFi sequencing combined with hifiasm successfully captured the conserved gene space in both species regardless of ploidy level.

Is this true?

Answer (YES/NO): YES